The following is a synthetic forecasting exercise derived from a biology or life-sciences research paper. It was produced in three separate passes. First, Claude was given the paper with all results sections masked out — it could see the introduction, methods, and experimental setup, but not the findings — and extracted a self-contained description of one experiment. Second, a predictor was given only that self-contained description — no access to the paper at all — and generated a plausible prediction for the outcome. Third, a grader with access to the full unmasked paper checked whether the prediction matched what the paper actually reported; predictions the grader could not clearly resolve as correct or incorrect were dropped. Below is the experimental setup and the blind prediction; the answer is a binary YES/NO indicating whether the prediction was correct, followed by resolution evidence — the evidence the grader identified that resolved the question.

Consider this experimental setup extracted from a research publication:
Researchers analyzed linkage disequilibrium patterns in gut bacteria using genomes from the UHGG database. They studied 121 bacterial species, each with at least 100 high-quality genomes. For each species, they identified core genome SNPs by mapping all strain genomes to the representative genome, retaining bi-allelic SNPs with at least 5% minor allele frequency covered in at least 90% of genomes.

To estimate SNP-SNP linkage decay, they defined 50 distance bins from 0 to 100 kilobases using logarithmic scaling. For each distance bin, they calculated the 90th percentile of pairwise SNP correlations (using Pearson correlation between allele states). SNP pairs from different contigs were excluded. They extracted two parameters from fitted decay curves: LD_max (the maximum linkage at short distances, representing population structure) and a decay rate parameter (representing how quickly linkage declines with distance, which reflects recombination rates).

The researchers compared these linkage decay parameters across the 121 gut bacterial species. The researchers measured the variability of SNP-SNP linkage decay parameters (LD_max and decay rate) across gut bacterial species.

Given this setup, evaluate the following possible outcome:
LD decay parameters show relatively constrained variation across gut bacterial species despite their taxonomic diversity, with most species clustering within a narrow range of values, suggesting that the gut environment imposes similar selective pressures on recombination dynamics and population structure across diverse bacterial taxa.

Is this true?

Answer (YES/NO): NO